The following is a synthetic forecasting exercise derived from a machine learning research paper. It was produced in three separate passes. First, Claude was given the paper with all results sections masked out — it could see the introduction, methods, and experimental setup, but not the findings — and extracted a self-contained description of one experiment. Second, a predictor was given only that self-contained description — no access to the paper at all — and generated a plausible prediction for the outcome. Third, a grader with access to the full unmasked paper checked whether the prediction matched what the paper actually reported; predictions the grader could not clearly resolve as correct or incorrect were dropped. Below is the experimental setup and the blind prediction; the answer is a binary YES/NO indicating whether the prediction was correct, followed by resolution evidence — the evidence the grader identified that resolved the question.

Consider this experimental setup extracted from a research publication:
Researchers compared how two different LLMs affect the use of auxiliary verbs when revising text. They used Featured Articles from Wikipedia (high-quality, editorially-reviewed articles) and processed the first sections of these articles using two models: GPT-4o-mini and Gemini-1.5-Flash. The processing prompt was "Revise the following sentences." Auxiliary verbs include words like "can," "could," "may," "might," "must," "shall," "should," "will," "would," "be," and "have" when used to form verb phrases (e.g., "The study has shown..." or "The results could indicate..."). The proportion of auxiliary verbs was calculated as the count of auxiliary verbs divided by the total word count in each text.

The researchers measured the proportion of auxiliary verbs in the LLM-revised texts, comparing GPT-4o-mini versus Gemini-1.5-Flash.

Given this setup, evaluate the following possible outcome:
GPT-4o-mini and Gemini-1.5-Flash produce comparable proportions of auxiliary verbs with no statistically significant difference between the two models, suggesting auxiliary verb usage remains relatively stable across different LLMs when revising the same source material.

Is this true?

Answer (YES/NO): NO